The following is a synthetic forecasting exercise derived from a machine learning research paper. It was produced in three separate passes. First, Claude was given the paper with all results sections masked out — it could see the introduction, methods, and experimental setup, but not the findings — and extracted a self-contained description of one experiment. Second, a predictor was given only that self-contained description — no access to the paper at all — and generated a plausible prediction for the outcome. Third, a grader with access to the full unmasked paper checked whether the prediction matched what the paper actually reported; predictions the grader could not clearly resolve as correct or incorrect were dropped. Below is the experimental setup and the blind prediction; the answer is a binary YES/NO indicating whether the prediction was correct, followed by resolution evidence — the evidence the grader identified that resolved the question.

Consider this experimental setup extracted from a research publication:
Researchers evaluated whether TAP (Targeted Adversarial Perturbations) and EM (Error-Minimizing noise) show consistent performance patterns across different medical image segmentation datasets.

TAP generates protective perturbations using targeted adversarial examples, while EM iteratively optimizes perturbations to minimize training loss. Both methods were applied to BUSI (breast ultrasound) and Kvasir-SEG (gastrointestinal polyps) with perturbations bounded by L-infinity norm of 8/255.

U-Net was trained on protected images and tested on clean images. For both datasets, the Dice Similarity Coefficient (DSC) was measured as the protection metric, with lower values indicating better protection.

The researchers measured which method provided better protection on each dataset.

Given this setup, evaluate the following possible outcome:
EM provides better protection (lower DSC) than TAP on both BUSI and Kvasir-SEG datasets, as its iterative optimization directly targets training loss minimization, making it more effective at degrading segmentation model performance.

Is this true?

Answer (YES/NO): NO